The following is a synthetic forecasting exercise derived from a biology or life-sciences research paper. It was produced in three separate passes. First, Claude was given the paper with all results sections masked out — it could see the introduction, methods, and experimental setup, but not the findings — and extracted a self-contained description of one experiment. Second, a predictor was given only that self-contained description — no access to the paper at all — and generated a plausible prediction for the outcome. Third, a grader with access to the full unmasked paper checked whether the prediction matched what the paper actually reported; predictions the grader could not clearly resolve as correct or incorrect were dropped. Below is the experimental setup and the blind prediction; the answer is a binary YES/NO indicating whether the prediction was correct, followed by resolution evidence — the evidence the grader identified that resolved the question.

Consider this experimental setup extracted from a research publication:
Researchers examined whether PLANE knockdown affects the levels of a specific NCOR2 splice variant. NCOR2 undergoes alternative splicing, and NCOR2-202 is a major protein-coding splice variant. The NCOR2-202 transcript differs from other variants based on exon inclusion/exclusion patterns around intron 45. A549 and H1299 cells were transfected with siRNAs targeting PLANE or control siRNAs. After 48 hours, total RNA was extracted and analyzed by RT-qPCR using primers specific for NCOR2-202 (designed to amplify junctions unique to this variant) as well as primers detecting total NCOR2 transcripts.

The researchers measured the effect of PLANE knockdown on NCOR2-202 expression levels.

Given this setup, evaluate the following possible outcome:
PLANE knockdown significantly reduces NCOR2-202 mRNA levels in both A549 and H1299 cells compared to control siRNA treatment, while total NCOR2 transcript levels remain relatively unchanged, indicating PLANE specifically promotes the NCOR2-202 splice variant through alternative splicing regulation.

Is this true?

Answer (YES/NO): NO